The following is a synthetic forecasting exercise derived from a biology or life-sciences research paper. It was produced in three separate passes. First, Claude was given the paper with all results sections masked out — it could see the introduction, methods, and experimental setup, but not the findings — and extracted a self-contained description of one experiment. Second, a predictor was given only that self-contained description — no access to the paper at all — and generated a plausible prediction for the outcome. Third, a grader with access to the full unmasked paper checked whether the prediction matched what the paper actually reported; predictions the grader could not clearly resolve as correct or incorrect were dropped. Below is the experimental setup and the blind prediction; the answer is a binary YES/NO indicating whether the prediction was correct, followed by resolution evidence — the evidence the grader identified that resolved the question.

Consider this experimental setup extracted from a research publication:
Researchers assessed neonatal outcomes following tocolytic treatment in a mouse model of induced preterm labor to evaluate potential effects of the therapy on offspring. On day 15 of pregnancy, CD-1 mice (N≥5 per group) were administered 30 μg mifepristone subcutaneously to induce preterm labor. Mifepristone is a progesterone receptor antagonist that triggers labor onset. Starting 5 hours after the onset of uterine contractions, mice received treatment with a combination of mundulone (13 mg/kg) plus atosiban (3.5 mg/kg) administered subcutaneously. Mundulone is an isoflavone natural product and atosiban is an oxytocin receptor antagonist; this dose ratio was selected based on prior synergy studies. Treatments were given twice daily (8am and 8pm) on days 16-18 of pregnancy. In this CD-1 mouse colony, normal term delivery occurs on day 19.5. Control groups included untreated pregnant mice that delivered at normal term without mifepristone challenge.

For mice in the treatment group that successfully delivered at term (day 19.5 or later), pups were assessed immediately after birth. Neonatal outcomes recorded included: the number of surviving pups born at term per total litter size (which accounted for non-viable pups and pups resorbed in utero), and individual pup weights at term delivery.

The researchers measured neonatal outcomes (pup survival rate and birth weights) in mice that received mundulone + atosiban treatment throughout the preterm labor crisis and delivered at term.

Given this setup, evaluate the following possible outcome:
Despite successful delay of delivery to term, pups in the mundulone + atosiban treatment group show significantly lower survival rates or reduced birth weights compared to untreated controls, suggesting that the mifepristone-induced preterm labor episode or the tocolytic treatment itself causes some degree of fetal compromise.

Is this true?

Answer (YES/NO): NO